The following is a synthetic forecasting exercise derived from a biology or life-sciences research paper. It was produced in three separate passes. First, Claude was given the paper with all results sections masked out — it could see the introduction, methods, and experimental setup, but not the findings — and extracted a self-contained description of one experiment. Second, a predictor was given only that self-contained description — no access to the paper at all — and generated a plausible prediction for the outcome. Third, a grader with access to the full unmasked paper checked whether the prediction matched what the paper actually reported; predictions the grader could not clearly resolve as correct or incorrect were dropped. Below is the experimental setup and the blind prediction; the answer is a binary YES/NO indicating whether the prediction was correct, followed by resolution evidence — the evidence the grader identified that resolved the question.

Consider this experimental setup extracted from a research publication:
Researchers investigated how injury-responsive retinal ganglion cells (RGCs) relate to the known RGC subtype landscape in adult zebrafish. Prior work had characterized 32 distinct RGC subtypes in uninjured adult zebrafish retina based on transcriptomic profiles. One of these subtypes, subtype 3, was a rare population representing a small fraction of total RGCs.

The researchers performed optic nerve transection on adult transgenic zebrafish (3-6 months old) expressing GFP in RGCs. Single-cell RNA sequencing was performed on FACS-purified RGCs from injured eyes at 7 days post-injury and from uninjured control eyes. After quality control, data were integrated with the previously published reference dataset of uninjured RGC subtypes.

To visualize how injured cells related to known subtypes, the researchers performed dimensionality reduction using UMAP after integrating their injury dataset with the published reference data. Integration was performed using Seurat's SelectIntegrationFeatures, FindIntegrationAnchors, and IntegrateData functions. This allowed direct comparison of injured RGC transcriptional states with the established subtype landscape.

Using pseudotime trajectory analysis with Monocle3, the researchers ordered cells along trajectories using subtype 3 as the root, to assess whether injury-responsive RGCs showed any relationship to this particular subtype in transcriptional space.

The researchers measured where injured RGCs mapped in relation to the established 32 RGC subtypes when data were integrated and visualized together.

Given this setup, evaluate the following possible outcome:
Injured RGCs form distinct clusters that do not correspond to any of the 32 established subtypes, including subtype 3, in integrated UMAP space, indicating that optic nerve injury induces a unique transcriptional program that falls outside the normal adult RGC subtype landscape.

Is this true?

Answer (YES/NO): NO